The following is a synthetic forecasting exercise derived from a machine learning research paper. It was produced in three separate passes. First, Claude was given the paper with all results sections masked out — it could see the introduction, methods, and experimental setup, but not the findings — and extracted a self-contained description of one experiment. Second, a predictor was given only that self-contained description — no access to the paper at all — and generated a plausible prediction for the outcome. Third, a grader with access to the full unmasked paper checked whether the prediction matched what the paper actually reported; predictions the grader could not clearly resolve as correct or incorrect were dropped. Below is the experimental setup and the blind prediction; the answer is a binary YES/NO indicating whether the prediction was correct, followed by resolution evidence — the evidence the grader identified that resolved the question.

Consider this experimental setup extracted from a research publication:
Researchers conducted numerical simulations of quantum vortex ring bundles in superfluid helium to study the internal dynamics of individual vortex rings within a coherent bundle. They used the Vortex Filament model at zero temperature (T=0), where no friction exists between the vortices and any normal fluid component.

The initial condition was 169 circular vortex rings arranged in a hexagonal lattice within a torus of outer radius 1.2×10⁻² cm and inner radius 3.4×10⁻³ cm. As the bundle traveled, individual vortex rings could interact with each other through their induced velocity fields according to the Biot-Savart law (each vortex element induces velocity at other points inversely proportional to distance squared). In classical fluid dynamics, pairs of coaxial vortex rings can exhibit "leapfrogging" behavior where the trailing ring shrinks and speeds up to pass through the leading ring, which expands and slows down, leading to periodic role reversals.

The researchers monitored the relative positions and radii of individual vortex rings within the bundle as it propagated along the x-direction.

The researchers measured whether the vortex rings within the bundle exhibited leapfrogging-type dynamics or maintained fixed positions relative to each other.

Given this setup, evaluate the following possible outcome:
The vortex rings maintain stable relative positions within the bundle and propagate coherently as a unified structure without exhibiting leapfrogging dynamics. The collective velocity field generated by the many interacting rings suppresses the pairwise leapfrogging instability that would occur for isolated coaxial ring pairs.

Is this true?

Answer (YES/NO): NO